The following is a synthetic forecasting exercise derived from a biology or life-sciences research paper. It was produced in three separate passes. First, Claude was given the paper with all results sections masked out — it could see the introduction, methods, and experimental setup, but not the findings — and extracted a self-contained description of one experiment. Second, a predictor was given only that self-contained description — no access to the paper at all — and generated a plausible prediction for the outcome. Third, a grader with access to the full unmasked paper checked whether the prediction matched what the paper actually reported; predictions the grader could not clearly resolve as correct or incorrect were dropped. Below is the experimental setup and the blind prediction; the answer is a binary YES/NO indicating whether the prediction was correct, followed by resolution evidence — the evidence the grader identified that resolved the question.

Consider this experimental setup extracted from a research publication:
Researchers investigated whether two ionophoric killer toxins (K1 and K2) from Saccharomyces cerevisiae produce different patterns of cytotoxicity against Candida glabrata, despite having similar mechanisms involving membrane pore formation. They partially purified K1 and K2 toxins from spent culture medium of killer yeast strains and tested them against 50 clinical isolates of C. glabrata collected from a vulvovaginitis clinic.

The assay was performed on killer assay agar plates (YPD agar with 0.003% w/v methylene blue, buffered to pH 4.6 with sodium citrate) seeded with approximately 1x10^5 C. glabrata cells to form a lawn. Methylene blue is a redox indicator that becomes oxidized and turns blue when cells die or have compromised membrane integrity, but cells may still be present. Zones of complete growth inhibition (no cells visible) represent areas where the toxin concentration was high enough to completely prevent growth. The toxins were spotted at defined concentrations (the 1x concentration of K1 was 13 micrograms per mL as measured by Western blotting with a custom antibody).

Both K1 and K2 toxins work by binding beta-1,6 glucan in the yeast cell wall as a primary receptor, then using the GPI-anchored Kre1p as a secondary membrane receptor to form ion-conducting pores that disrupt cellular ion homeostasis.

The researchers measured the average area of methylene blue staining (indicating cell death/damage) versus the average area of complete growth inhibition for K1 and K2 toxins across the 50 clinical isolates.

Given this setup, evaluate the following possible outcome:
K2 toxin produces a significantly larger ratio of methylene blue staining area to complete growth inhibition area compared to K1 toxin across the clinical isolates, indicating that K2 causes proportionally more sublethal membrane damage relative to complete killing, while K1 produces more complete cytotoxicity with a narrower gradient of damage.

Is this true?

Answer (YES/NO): YES